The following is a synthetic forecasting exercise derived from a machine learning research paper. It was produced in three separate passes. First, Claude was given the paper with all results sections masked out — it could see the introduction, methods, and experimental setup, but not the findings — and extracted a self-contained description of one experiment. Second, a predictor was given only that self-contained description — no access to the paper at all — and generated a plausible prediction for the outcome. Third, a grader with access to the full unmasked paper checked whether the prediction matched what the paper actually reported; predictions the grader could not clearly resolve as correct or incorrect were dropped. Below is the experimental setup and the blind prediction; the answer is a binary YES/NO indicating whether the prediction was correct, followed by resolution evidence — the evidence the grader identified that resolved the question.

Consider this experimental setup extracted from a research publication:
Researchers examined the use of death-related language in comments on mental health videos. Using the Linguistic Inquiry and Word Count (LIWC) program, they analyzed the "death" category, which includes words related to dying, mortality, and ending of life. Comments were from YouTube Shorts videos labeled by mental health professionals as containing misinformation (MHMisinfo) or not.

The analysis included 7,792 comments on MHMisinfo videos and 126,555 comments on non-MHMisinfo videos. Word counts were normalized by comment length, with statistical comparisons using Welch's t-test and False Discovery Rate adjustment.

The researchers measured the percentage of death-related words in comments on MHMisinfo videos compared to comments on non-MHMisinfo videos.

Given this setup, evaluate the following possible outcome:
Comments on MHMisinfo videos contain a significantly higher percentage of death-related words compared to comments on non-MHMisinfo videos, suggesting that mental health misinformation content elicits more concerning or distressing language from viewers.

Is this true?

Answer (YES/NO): YES